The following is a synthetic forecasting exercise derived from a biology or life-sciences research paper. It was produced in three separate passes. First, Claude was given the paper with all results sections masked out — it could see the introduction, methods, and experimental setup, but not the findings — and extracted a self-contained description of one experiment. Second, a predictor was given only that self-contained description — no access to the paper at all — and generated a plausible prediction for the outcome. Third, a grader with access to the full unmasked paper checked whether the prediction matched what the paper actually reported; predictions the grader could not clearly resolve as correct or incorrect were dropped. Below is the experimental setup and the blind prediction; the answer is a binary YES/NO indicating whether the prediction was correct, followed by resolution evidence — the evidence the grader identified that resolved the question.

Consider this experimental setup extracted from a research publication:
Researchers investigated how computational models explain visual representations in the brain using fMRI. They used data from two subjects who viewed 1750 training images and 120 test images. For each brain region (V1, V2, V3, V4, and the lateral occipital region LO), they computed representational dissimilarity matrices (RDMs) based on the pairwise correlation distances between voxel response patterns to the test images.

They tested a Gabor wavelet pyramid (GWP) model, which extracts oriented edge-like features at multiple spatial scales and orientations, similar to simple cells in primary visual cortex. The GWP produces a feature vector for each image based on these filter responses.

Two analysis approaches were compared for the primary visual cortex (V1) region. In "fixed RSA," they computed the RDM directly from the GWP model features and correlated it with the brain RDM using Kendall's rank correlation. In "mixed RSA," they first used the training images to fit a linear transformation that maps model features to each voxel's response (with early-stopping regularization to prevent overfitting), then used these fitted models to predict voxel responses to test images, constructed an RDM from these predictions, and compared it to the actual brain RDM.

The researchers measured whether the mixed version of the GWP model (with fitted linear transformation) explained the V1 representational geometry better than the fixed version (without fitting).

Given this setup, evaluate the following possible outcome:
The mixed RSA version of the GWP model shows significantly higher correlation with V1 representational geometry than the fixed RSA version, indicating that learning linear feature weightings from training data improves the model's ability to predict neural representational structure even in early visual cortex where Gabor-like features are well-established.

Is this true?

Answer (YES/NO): NO